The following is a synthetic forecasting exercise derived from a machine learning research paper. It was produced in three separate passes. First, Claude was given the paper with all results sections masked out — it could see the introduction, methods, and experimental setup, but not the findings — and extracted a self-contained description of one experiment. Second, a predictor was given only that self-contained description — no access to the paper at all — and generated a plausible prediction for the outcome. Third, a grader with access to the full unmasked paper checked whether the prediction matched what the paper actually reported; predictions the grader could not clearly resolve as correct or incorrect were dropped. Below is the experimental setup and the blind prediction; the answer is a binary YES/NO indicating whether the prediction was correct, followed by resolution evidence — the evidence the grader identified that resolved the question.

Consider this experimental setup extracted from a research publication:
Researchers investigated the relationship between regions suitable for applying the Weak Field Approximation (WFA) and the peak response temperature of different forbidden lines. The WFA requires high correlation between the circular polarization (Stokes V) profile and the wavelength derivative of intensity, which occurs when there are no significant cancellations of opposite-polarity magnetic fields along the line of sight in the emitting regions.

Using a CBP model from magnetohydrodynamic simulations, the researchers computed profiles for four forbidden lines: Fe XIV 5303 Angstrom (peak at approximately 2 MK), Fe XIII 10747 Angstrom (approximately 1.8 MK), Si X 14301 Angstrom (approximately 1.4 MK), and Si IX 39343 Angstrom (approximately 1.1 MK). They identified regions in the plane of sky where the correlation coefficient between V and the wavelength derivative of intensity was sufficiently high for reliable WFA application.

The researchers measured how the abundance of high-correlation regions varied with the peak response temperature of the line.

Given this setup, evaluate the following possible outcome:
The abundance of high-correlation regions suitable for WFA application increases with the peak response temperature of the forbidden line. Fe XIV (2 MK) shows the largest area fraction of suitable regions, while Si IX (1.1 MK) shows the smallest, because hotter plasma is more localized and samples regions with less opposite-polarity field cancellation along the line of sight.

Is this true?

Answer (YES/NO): YES